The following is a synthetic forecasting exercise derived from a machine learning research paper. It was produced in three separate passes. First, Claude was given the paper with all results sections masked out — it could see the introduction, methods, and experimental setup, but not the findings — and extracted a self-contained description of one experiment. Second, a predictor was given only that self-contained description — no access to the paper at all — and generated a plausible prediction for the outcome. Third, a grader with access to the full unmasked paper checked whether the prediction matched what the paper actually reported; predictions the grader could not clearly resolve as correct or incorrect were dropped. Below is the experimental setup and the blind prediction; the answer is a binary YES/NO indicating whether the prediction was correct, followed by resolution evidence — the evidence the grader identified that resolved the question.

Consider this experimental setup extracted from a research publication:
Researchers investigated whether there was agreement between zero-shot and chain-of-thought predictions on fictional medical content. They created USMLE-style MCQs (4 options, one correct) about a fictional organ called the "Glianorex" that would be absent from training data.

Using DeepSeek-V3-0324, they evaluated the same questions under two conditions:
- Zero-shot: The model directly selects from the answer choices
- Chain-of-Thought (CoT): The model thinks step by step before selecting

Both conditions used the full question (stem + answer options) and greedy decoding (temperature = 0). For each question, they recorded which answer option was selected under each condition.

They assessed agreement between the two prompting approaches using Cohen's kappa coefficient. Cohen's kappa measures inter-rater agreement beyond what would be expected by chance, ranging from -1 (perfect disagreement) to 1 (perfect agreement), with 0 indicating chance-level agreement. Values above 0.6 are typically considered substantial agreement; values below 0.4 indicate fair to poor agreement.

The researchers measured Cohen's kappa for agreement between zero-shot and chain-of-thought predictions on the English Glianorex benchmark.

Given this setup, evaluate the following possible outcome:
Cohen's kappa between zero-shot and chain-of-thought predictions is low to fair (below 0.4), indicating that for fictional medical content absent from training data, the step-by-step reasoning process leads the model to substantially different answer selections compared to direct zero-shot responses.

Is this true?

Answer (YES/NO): NO